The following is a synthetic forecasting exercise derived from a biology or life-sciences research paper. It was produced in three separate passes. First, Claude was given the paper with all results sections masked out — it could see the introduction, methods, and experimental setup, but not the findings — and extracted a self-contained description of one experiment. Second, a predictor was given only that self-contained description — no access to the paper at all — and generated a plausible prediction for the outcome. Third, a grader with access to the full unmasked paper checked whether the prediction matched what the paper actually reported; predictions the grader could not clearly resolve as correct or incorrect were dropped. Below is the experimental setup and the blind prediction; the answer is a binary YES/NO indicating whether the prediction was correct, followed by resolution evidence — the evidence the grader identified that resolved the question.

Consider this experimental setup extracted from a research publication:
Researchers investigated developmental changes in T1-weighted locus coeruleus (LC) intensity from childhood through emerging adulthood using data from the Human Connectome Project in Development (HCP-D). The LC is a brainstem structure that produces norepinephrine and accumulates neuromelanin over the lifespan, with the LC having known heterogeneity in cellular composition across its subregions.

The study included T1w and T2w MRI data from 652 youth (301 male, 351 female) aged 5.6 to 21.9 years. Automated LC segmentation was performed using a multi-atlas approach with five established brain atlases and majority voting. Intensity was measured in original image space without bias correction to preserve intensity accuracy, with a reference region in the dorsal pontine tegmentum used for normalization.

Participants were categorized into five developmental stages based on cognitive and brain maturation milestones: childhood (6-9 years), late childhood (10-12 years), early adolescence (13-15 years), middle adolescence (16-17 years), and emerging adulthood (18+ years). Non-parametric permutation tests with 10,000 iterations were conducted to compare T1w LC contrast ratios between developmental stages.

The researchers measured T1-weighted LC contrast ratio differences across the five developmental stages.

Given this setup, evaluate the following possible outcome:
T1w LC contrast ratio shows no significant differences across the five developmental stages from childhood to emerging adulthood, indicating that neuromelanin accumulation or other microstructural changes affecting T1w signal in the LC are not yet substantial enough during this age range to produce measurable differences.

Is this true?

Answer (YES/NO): NO